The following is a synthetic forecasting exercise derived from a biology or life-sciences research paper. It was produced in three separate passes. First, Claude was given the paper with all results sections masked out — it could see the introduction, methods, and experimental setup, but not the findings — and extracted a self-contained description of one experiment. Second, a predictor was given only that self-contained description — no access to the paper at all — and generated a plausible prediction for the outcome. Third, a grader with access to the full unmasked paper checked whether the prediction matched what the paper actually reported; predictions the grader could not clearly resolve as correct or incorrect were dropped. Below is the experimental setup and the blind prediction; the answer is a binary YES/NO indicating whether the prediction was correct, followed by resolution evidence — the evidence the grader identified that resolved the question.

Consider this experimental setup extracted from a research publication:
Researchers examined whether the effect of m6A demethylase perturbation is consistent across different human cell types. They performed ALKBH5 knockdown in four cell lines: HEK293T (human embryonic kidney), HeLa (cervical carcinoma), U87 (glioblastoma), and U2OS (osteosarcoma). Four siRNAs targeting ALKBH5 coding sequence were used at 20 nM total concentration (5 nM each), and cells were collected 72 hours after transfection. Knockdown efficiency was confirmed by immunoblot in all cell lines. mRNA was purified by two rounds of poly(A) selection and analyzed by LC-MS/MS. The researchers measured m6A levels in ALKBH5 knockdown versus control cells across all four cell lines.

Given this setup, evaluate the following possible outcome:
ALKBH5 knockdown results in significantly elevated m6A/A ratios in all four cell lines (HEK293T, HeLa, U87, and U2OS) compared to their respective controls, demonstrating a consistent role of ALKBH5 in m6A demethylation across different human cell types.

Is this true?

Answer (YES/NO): NO